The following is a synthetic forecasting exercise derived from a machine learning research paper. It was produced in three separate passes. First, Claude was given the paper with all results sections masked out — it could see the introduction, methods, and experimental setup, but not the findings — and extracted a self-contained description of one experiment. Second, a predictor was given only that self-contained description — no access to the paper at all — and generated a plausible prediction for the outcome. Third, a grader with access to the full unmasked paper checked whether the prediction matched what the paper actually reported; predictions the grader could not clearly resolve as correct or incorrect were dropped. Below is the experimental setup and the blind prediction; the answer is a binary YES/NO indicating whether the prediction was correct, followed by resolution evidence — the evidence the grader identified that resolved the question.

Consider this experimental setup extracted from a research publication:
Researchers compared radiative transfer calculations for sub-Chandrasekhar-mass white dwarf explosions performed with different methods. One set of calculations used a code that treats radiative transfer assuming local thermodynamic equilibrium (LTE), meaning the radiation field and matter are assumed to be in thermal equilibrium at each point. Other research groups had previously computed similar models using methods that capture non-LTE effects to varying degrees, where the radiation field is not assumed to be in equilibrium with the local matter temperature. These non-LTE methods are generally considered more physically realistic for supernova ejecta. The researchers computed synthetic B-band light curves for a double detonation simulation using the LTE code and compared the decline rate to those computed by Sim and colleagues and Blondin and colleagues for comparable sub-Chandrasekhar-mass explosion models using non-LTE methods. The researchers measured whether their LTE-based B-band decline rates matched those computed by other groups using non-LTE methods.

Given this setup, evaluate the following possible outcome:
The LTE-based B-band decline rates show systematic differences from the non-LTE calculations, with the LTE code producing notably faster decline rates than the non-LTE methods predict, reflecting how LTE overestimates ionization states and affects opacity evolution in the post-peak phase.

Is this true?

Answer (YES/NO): YES